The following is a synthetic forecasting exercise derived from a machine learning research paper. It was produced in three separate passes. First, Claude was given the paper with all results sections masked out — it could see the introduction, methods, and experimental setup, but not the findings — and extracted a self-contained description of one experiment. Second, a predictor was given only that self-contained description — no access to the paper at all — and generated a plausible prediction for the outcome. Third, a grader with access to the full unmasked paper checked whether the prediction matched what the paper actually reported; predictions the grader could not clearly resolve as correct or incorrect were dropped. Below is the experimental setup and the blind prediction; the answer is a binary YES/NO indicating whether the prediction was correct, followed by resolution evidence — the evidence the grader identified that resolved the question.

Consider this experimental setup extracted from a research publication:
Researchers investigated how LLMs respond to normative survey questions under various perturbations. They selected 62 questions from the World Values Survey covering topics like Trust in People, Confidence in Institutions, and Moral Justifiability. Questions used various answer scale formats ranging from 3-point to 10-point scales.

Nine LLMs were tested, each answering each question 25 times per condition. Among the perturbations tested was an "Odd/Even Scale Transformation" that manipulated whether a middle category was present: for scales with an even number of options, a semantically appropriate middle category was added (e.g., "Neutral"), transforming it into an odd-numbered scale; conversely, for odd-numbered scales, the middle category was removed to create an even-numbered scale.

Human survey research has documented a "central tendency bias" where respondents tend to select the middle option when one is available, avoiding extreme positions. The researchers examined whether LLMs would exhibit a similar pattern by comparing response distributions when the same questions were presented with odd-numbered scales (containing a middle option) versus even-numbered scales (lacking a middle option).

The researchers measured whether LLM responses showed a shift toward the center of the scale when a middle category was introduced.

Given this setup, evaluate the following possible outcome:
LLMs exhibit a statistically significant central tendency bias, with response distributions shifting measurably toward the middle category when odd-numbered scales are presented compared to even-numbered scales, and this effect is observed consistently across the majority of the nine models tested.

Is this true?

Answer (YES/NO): NO